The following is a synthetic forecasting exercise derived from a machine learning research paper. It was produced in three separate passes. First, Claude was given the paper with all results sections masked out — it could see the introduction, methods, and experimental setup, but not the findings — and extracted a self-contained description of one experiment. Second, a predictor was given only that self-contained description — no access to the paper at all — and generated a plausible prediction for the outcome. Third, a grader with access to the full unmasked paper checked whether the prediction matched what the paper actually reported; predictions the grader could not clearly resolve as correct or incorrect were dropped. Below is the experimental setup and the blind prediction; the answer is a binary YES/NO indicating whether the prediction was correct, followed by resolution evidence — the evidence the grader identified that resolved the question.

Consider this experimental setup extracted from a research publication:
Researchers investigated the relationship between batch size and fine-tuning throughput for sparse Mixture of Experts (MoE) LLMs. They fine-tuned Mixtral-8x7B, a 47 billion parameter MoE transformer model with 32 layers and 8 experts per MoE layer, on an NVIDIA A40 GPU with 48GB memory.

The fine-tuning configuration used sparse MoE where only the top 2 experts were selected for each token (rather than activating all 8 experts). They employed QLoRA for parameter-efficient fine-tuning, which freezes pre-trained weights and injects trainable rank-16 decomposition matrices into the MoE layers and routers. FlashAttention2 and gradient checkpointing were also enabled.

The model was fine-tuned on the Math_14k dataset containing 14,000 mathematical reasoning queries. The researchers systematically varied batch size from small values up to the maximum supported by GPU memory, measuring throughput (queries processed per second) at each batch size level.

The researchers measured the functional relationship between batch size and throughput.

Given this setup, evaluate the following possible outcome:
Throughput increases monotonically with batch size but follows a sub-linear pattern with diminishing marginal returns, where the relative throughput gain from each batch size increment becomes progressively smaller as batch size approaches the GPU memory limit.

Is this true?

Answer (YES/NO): YES